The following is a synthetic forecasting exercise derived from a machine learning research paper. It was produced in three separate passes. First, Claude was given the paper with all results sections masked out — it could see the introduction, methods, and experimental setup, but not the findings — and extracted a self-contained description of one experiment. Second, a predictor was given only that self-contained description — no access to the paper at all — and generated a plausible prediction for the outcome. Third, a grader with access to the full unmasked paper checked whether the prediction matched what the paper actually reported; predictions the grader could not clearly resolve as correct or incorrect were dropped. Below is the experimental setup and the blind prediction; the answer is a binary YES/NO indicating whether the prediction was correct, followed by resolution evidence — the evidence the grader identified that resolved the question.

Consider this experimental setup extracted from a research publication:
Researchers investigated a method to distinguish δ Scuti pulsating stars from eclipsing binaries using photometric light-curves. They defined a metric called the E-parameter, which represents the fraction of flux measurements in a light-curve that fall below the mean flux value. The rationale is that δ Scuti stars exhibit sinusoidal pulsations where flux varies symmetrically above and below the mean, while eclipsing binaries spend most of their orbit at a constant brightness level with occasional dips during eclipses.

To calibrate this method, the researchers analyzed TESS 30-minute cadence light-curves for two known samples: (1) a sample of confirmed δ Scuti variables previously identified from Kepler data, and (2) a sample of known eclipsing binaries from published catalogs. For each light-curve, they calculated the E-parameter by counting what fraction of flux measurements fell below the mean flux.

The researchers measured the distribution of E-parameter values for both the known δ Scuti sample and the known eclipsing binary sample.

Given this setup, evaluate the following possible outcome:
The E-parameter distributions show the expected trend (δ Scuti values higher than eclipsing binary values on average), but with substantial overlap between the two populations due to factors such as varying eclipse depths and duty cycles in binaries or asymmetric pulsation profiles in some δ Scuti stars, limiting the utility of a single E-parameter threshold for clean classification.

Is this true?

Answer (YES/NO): NO